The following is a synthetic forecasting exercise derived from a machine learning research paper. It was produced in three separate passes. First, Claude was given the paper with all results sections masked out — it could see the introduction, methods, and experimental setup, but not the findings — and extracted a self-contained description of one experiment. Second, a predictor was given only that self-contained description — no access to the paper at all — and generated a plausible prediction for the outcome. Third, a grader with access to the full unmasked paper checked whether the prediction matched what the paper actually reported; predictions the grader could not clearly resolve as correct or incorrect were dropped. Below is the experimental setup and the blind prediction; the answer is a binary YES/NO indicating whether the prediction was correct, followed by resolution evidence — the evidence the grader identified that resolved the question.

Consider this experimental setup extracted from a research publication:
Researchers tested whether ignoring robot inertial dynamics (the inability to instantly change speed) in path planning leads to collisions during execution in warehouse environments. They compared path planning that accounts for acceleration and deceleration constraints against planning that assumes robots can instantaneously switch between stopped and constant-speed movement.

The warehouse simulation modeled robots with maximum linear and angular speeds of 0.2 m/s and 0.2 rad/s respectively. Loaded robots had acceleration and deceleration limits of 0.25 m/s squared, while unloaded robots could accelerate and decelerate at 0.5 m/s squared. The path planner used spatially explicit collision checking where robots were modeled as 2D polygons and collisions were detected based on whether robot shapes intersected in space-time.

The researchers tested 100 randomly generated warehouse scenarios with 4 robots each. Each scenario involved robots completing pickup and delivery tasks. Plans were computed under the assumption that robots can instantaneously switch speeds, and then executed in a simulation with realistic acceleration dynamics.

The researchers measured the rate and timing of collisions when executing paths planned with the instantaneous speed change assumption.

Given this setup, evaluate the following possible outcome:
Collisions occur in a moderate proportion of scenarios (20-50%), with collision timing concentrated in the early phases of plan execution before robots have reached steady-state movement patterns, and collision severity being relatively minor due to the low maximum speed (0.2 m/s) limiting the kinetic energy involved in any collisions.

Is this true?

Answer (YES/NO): NO